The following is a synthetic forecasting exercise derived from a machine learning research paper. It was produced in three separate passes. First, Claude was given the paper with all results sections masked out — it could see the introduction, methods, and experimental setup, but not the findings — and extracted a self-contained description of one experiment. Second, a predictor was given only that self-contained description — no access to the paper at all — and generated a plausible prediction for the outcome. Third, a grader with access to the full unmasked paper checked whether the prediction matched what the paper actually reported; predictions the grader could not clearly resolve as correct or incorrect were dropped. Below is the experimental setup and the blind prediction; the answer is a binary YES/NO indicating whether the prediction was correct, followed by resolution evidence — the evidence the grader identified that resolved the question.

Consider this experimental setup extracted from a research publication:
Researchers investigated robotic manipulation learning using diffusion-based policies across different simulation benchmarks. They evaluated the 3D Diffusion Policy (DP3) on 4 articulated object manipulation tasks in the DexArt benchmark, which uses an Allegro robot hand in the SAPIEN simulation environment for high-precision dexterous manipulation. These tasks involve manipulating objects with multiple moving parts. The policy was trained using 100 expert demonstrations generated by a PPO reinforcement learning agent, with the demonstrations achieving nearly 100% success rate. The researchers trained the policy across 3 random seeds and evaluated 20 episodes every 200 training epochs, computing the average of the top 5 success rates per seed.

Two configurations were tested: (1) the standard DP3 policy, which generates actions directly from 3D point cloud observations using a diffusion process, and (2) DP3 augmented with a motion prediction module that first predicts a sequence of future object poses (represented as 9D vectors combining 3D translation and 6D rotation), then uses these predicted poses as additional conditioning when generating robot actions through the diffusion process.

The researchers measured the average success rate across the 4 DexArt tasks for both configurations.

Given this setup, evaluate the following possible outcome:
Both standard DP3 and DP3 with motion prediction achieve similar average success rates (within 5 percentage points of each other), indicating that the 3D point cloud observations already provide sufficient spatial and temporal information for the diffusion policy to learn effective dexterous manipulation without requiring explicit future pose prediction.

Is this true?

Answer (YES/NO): YES